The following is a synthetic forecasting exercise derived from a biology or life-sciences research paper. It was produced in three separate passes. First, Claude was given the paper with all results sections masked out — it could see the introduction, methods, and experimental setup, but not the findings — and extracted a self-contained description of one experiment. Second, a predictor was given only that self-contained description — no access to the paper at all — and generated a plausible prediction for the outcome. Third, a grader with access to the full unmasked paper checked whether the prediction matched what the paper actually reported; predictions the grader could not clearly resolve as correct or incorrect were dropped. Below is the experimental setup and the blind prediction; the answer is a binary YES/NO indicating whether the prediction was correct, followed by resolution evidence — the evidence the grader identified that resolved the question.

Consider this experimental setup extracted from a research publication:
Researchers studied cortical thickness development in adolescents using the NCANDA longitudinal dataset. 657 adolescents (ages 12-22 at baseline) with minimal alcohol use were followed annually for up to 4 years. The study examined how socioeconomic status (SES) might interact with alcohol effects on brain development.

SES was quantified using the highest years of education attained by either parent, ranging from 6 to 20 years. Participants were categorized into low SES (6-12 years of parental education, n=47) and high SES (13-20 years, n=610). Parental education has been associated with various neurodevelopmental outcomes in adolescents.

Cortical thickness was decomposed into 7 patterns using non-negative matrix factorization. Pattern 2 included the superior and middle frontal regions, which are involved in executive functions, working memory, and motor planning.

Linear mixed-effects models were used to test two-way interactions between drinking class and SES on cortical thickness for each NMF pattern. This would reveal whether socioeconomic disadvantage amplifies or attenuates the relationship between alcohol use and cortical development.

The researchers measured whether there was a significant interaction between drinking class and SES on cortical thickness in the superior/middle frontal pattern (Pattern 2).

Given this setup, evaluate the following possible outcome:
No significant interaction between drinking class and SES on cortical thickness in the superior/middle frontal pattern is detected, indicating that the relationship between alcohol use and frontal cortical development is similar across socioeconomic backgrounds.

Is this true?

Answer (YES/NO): YES